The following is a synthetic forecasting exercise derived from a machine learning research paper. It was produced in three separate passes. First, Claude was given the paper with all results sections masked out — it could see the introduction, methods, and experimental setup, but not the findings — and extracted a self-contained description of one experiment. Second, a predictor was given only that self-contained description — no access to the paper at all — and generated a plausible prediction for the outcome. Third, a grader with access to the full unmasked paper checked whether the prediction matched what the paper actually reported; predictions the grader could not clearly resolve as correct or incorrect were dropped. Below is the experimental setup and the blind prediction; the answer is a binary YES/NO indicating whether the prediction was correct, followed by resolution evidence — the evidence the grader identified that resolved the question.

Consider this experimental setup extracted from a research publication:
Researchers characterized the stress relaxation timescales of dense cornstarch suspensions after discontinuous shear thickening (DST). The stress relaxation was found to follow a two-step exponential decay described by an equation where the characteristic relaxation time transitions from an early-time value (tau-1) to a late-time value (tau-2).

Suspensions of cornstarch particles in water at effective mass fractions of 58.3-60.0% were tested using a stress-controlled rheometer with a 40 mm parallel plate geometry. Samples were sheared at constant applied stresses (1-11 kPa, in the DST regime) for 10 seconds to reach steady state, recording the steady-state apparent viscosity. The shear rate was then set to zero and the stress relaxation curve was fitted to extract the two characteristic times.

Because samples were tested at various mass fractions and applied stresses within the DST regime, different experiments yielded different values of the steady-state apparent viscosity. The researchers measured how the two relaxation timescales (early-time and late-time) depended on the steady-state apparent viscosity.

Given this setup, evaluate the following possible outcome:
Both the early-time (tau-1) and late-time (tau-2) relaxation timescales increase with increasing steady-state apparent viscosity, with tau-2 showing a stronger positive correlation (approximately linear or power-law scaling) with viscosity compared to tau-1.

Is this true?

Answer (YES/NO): NO